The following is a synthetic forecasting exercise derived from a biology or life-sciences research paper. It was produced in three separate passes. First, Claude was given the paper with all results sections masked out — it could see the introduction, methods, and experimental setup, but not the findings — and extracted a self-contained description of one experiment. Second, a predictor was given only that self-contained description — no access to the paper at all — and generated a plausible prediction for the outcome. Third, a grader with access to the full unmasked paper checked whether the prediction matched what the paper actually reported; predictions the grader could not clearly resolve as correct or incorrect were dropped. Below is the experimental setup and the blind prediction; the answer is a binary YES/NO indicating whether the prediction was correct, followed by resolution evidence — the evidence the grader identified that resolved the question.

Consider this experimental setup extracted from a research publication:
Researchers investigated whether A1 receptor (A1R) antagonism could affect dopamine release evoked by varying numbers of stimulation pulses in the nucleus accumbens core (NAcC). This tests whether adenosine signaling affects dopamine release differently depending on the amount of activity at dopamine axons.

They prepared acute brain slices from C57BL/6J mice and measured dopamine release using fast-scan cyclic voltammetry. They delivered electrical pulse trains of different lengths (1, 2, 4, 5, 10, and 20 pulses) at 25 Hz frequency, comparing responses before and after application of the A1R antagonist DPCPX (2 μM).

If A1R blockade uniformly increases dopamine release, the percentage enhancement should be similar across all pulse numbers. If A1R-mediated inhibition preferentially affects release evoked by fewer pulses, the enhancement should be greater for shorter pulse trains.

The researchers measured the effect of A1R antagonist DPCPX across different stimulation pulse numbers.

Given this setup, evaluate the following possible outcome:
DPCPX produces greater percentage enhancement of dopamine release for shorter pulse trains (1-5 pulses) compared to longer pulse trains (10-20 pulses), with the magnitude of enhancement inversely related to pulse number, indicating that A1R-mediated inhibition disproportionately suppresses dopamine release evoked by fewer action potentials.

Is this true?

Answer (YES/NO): YES